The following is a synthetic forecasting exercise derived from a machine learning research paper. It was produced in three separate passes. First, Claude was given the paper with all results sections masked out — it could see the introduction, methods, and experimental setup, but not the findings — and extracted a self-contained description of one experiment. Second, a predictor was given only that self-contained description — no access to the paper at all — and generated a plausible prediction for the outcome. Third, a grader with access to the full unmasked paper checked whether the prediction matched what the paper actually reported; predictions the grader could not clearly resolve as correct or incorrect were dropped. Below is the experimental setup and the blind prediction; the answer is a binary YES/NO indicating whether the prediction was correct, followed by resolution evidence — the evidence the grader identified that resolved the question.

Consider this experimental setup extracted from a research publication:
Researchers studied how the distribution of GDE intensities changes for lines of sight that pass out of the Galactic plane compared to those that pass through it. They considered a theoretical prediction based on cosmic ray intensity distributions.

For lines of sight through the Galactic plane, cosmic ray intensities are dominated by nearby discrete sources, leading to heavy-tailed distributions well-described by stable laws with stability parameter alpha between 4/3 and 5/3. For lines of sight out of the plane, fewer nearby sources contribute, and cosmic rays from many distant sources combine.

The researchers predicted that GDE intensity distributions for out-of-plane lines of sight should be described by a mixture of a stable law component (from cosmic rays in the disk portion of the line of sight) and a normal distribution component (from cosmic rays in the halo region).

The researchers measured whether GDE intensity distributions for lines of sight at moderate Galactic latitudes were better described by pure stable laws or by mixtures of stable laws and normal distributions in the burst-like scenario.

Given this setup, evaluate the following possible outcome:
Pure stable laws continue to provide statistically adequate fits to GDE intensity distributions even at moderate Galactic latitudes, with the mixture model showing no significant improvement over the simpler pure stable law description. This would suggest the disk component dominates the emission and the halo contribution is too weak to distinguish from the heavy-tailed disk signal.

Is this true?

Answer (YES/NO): NO